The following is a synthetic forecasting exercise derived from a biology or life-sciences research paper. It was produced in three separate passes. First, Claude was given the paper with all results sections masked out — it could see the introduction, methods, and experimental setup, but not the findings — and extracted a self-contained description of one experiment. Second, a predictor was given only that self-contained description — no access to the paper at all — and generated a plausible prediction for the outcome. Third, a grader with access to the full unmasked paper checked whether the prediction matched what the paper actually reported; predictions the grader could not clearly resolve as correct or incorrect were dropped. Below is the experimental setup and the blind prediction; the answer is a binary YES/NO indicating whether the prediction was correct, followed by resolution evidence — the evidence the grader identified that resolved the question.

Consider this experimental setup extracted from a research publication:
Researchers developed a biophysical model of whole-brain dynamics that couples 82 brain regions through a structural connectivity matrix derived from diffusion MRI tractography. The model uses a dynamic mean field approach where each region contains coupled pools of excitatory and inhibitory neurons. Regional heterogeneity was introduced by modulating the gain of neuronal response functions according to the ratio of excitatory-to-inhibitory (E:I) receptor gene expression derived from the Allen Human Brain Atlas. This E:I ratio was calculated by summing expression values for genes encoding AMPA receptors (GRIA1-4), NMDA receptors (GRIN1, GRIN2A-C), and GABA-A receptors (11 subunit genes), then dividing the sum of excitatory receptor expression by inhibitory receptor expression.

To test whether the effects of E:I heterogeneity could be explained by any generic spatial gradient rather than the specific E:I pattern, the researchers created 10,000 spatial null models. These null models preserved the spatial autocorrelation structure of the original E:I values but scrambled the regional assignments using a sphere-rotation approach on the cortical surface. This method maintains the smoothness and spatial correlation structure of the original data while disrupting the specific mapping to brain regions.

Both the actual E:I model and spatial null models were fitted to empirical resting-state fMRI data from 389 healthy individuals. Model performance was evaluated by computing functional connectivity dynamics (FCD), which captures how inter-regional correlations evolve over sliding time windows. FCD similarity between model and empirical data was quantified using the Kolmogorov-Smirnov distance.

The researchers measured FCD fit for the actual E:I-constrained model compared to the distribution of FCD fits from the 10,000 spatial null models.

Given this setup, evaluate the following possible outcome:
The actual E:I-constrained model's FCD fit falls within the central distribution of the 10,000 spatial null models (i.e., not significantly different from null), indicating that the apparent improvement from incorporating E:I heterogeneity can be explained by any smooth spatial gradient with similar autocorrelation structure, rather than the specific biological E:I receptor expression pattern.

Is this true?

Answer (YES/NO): NO